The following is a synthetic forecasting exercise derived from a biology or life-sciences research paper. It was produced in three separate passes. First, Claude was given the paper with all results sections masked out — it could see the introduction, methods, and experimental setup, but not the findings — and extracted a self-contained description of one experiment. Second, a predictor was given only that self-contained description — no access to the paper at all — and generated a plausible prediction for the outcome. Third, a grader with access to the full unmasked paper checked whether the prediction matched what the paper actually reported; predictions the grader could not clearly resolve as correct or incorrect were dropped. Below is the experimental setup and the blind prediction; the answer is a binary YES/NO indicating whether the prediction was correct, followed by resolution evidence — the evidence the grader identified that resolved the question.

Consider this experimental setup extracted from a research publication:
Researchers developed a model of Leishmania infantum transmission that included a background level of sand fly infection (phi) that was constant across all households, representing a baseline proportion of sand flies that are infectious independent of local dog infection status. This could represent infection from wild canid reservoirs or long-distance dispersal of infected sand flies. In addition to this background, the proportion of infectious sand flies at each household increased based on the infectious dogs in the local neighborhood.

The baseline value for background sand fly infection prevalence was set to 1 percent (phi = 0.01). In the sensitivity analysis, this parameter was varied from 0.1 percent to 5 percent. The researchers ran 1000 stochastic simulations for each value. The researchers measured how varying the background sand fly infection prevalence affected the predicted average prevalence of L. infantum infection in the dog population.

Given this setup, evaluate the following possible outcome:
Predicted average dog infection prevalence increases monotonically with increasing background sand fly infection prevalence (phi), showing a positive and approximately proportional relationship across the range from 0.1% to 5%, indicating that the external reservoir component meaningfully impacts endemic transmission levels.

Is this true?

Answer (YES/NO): NO